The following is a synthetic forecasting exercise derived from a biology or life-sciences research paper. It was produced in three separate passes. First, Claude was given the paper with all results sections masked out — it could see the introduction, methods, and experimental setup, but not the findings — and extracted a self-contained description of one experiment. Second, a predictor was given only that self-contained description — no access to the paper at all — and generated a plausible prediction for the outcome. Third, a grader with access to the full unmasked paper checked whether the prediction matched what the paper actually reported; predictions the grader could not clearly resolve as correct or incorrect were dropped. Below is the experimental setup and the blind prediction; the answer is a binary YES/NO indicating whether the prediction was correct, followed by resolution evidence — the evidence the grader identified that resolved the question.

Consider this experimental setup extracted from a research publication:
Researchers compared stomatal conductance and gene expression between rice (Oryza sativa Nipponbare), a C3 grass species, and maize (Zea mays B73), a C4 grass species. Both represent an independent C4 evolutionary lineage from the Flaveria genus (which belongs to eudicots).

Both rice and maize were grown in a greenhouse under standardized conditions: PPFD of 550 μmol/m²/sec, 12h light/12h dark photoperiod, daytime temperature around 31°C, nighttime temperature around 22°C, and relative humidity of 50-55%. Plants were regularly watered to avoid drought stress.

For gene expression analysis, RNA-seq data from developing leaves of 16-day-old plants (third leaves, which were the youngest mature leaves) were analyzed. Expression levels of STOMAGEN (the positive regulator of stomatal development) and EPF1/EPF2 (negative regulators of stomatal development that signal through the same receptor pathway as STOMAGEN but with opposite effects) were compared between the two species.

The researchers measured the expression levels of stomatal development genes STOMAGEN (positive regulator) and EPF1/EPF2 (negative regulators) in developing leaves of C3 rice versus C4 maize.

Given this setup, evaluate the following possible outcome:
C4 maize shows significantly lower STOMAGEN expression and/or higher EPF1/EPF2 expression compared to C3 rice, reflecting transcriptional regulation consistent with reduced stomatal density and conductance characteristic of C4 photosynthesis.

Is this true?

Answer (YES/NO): YES